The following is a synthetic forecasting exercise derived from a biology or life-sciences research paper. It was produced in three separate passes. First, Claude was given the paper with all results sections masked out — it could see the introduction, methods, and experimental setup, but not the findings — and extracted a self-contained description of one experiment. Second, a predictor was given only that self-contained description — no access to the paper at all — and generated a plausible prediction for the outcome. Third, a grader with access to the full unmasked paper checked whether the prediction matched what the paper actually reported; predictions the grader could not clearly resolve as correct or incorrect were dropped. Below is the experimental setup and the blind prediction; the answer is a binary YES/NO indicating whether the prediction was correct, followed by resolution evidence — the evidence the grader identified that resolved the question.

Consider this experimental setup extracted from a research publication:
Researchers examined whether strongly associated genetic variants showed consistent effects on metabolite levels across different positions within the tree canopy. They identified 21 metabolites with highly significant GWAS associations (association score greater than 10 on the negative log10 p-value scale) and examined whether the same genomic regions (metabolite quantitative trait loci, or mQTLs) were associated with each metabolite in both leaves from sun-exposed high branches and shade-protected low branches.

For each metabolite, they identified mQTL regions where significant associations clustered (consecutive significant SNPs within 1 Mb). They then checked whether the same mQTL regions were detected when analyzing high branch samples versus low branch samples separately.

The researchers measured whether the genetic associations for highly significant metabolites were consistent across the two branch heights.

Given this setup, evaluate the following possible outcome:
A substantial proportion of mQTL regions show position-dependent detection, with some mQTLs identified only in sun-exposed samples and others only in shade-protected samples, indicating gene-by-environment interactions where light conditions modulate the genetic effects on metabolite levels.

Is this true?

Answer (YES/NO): NO